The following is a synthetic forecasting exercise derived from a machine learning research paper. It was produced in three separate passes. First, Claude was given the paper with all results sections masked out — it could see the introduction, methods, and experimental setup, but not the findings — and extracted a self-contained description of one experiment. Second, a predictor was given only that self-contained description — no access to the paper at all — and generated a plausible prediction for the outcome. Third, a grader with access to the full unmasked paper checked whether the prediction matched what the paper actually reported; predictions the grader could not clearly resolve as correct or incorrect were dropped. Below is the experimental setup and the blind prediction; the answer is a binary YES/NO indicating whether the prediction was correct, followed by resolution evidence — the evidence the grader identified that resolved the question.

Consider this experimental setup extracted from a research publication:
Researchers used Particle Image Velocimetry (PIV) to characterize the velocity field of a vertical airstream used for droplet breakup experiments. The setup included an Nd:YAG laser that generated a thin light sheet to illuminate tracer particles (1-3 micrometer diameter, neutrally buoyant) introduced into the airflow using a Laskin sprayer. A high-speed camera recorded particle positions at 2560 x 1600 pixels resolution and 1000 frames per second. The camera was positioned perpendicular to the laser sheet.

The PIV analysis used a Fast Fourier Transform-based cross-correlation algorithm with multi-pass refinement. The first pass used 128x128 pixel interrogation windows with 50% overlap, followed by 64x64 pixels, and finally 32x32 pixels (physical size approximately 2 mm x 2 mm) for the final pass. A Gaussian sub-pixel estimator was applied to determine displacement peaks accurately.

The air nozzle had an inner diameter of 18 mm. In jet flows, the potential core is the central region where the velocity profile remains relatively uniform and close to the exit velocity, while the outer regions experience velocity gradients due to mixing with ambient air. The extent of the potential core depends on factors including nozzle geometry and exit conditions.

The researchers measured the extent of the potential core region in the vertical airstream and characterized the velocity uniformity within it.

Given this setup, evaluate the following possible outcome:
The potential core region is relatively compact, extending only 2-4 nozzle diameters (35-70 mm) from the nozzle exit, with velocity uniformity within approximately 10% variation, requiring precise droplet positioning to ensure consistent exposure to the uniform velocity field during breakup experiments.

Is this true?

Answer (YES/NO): NO